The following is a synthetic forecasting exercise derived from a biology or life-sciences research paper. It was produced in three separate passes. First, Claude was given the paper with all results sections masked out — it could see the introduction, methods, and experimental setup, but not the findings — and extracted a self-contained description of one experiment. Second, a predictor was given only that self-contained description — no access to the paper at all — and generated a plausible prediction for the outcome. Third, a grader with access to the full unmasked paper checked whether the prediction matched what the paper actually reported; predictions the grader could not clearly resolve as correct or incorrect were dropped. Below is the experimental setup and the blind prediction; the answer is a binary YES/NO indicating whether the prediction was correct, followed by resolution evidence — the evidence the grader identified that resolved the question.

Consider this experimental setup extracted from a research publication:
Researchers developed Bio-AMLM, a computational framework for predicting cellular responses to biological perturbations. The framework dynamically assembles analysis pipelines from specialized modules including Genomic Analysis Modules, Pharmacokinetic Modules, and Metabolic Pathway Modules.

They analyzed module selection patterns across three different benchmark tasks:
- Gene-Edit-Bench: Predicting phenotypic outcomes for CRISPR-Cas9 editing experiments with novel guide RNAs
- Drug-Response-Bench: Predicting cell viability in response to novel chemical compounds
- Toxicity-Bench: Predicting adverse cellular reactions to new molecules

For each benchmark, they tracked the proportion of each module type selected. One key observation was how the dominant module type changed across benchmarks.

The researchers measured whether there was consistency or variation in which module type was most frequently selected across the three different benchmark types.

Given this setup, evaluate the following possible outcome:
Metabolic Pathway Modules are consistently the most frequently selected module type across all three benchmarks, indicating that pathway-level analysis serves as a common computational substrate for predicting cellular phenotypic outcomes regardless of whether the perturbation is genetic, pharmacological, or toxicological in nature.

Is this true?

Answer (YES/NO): NO